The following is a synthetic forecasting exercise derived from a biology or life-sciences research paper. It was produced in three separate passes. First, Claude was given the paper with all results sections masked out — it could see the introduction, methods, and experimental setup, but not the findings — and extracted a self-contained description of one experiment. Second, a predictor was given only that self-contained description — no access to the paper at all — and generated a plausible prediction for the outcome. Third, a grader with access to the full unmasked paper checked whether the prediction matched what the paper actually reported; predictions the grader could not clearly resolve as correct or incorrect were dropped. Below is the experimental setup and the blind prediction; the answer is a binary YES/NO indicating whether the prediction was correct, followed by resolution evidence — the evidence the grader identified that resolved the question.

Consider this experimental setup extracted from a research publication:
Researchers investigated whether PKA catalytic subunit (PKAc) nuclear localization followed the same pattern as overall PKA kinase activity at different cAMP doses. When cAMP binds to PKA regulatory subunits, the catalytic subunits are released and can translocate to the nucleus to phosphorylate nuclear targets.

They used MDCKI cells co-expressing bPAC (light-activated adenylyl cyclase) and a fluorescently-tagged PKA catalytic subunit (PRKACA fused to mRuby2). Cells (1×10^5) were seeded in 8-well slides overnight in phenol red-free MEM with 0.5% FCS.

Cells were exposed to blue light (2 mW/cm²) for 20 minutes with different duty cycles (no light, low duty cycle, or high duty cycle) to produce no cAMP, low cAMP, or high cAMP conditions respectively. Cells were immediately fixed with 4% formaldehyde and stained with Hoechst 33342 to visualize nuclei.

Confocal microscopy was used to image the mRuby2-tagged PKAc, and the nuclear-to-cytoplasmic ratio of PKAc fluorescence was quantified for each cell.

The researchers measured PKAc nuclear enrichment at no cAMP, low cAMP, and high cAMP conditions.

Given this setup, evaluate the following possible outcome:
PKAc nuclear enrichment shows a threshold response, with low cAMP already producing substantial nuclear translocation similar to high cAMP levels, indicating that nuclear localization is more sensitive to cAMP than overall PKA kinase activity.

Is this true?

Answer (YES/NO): NO